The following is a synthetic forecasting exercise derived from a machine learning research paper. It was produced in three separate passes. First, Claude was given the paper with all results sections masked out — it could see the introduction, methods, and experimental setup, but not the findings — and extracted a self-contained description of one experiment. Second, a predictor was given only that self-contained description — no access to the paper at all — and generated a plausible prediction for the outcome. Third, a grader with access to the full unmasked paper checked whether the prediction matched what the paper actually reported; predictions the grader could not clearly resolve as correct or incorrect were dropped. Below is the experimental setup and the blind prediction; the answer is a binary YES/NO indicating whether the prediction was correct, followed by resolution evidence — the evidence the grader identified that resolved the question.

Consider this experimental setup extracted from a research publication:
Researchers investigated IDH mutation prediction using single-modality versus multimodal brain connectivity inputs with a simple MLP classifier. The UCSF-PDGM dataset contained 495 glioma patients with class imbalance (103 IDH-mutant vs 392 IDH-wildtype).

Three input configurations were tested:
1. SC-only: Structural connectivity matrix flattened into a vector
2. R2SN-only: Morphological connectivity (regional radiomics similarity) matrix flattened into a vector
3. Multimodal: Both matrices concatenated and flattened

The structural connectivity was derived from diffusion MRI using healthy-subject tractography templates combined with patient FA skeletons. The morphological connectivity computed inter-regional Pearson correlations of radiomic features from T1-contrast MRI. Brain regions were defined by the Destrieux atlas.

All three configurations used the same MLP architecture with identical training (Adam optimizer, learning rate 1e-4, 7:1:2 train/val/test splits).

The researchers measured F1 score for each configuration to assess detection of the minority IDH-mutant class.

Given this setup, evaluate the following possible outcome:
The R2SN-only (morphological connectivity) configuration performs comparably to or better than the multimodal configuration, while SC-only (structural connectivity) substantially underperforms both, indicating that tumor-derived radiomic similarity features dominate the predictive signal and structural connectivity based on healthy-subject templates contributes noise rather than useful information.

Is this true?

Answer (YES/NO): NO